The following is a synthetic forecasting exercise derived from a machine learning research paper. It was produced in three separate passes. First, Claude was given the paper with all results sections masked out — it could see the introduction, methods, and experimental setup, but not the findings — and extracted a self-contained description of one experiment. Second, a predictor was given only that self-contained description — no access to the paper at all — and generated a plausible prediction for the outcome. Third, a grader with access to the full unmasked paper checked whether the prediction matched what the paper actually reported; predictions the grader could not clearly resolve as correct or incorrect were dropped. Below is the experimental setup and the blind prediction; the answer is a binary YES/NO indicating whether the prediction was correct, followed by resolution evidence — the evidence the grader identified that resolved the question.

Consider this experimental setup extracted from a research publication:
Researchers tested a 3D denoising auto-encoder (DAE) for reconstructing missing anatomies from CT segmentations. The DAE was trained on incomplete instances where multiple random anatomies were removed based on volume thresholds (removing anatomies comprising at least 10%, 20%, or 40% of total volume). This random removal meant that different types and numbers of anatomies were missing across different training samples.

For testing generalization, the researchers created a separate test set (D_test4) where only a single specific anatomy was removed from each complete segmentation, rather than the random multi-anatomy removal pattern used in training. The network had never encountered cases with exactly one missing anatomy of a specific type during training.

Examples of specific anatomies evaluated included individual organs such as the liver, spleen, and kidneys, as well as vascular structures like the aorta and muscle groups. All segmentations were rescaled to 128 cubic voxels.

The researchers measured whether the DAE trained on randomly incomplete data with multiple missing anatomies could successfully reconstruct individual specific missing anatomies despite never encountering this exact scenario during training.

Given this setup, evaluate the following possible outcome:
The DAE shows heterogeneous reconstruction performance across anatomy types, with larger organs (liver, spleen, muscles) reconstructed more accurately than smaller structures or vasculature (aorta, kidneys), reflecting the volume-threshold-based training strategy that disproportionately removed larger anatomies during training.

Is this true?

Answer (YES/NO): NO